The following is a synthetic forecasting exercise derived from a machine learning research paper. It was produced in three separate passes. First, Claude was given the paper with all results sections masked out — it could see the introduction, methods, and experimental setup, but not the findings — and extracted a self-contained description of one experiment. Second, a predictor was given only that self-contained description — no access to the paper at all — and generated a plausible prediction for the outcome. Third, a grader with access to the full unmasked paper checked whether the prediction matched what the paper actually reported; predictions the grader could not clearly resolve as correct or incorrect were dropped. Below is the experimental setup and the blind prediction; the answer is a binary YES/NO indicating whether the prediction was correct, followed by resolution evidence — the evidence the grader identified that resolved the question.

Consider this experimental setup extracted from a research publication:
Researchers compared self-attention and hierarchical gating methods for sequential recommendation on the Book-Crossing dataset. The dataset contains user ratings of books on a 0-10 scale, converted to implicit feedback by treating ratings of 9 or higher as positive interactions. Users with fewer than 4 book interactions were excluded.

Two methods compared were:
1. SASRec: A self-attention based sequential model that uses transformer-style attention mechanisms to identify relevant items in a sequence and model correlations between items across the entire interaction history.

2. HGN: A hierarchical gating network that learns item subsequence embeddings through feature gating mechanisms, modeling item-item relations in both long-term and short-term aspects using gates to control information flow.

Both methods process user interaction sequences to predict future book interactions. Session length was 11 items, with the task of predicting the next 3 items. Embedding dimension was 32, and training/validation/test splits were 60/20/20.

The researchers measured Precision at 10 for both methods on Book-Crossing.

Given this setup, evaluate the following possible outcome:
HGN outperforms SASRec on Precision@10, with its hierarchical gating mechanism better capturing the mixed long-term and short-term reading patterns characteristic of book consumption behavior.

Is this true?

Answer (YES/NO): YES